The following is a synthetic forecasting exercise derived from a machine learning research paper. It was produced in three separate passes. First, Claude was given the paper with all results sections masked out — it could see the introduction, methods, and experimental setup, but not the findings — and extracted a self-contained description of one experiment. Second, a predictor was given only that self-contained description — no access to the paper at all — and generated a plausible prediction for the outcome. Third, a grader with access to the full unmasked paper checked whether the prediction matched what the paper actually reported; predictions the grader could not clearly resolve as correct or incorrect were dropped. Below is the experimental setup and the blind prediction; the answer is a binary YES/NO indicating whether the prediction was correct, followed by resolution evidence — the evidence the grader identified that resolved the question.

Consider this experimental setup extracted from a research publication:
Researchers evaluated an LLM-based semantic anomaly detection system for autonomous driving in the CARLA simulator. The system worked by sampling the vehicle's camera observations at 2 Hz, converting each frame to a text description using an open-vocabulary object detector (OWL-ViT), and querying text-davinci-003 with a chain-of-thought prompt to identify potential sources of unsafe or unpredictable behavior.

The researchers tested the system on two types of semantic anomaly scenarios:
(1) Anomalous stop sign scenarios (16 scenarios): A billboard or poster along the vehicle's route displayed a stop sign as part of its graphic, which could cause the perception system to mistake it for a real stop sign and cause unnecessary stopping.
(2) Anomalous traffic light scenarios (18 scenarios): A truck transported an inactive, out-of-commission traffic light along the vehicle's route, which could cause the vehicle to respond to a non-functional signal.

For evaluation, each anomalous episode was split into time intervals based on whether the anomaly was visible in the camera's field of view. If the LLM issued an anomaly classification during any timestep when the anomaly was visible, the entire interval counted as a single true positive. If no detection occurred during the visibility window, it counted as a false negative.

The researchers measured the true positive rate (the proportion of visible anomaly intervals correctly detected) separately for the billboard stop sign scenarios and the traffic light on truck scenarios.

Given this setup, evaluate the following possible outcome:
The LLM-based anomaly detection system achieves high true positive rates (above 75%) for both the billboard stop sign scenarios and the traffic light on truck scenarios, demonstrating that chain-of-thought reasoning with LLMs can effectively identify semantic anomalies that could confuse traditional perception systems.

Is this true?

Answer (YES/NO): YES